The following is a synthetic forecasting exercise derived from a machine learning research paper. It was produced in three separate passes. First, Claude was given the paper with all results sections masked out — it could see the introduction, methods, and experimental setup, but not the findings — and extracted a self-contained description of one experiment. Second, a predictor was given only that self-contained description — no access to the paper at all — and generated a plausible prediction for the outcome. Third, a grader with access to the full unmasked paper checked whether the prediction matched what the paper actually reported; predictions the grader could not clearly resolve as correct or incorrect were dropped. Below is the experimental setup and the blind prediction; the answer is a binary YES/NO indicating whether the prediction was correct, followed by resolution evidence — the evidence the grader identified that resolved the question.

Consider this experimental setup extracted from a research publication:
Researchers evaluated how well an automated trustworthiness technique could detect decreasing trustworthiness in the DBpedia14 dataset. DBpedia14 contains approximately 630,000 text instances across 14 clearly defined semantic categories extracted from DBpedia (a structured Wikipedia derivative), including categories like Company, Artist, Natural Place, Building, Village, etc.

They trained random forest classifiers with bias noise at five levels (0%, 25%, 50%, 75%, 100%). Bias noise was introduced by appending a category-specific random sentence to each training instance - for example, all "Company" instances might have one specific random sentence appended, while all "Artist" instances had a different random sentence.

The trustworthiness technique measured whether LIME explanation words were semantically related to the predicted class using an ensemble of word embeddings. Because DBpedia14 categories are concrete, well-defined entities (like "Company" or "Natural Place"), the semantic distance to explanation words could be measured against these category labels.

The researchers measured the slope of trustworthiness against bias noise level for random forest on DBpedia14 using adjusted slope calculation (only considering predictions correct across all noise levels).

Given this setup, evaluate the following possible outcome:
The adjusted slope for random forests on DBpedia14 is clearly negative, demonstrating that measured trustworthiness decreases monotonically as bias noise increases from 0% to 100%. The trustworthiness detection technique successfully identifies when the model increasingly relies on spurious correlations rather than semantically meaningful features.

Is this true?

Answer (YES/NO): YES